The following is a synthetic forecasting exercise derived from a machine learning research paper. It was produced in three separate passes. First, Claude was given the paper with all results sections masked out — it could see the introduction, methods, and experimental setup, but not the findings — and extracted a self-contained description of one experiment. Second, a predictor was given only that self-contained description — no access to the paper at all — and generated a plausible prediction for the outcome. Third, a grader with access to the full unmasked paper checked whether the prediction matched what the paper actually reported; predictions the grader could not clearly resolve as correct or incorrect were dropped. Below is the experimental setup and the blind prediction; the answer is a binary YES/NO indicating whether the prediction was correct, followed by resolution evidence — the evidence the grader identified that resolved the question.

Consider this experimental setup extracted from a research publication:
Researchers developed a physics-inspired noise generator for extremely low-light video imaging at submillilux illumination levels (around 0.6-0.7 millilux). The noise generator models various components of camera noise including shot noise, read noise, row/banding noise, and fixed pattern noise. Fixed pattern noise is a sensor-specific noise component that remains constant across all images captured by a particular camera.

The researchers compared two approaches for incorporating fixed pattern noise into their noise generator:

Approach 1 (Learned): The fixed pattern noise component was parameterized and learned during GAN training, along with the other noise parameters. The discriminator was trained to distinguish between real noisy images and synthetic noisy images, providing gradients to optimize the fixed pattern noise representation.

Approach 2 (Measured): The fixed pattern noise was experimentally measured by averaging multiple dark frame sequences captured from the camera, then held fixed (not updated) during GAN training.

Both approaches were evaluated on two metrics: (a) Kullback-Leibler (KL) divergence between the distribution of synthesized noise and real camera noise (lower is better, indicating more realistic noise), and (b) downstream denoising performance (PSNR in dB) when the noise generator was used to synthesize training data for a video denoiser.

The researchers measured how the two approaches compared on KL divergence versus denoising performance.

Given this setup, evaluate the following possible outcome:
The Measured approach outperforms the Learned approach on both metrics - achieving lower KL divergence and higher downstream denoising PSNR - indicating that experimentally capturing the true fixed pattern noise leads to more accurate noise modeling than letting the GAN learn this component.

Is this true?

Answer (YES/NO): NO